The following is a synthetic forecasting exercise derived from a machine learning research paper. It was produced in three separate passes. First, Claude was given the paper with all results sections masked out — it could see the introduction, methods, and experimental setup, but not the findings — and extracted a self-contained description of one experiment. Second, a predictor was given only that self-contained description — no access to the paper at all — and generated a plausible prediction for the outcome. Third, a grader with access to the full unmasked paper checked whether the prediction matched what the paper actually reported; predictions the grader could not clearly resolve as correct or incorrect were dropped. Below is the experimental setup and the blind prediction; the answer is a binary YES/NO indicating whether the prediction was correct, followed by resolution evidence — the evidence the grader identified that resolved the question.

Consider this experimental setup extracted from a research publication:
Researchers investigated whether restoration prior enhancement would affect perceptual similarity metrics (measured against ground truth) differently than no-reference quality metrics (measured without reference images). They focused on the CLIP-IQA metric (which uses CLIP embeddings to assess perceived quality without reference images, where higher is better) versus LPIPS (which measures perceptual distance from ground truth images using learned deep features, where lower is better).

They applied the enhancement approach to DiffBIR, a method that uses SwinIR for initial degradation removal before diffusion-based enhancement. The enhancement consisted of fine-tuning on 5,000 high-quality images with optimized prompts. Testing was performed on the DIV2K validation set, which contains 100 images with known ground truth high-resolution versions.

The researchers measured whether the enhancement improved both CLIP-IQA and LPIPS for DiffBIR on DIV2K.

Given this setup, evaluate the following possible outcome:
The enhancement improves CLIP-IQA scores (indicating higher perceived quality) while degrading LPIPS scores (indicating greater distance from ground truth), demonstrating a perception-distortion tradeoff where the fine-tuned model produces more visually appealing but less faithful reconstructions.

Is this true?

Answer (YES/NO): YES